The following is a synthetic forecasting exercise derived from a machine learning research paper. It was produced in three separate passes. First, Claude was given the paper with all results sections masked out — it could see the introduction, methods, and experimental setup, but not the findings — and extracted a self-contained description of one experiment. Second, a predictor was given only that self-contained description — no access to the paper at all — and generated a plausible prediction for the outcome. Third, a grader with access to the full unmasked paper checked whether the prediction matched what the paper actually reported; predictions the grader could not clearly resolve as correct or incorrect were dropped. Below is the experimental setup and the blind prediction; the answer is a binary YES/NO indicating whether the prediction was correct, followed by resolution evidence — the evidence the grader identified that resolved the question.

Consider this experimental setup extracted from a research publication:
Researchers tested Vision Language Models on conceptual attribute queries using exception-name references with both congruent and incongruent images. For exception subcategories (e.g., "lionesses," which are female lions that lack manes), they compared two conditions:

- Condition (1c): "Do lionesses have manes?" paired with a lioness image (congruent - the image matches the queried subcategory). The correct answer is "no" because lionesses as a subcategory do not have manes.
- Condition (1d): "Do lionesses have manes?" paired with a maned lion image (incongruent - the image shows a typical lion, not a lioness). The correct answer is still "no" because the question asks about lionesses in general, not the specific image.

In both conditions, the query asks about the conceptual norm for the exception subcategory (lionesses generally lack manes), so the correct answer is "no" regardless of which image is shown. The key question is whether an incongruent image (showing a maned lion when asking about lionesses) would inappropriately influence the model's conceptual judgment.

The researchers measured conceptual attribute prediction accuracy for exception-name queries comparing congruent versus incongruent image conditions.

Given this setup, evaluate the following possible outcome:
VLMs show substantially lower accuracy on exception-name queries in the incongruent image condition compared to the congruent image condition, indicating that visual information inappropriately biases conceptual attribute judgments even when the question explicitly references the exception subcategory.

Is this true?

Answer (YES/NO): NO